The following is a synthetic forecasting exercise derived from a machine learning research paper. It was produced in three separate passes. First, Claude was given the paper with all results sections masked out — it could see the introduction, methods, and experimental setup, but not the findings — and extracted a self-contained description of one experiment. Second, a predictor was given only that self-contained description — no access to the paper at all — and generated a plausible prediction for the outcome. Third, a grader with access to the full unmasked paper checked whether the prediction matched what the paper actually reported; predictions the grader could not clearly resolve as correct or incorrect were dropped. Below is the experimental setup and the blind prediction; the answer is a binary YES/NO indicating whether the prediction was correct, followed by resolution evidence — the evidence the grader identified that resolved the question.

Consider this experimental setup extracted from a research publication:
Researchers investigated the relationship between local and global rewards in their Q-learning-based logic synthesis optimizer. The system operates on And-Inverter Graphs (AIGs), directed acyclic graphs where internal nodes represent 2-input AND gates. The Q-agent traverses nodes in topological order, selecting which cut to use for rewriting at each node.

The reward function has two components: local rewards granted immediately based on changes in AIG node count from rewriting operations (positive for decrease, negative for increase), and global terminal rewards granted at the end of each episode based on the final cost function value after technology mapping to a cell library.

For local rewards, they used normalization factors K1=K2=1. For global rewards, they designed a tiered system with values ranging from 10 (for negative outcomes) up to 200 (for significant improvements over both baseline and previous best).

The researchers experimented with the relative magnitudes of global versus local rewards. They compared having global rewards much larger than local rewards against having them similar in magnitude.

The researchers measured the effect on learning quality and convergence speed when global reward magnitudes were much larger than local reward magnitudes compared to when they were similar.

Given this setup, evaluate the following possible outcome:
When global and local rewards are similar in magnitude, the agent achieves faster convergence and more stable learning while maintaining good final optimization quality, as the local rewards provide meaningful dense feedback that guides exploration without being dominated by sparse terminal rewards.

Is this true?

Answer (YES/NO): NO